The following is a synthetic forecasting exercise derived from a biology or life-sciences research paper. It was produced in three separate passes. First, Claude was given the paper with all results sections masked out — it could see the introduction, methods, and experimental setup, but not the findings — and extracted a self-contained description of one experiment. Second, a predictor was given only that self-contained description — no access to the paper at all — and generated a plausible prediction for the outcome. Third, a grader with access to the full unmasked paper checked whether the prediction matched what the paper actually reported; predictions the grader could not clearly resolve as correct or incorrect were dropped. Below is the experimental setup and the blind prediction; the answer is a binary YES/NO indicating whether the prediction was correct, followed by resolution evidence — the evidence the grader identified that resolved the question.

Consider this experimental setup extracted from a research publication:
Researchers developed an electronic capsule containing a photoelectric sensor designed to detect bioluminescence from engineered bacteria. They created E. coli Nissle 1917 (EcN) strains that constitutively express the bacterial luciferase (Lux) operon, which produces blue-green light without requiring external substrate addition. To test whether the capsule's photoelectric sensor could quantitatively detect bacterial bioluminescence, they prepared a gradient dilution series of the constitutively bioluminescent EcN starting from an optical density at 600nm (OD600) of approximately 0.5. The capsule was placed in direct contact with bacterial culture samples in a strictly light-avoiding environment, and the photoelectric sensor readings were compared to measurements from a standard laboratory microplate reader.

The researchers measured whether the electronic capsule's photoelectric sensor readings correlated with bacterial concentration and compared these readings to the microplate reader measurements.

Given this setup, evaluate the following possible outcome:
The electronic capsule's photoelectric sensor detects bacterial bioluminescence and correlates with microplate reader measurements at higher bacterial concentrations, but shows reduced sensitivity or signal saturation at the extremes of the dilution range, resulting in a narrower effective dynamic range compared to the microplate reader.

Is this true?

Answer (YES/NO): NO